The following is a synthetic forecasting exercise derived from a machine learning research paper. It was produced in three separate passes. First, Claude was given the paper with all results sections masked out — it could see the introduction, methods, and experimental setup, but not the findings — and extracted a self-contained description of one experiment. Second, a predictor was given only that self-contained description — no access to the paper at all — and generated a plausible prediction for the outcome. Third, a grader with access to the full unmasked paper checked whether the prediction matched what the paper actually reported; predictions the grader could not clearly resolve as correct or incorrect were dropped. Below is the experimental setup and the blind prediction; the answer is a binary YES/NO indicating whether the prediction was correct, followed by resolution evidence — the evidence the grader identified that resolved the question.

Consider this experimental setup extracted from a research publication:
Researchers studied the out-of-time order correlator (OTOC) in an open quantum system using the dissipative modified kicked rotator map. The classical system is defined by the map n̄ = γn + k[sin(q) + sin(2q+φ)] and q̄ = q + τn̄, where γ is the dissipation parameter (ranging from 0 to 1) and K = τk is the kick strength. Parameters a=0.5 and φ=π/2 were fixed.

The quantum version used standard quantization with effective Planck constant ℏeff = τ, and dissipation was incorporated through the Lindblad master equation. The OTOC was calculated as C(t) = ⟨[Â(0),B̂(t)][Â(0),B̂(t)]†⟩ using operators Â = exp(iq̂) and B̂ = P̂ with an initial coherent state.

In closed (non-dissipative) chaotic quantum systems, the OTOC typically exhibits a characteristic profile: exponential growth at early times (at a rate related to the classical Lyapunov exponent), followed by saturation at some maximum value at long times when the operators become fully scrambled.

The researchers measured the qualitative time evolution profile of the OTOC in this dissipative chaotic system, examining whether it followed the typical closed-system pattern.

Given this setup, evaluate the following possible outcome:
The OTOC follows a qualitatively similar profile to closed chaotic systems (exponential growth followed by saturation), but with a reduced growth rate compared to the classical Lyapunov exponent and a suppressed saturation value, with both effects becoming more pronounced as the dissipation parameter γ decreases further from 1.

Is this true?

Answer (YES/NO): NO